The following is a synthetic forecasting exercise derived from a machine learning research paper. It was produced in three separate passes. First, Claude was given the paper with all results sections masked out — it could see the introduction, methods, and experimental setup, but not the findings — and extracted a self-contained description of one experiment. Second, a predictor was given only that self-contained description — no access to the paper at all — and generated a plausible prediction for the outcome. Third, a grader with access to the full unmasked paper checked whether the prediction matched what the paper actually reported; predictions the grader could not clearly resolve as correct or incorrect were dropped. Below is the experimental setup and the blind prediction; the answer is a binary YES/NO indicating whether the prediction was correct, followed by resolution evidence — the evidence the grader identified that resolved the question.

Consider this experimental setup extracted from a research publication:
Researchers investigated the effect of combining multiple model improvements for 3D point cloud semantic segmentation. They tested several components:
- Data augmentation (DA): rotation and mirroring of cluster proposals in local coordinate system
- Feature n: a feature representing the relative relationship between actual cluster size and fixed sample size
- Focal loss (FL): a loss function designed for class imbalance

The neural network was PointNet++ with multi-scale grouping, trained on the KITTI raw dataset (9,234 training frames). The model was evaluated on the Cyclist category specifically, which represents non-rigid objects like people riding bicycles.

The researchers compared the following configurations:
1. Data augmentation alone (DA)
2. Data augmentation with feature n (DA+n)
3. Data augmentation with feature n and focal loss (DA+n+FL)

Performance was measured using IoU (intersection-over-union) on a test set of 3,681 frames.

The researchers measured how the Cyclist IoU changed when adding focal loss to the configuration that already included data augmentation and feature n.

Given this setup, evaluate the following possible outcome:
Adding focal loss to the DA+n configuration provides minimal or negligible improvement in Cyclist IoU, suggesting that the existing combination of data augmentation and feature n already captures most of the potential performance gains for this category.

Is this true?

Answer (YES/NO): NO